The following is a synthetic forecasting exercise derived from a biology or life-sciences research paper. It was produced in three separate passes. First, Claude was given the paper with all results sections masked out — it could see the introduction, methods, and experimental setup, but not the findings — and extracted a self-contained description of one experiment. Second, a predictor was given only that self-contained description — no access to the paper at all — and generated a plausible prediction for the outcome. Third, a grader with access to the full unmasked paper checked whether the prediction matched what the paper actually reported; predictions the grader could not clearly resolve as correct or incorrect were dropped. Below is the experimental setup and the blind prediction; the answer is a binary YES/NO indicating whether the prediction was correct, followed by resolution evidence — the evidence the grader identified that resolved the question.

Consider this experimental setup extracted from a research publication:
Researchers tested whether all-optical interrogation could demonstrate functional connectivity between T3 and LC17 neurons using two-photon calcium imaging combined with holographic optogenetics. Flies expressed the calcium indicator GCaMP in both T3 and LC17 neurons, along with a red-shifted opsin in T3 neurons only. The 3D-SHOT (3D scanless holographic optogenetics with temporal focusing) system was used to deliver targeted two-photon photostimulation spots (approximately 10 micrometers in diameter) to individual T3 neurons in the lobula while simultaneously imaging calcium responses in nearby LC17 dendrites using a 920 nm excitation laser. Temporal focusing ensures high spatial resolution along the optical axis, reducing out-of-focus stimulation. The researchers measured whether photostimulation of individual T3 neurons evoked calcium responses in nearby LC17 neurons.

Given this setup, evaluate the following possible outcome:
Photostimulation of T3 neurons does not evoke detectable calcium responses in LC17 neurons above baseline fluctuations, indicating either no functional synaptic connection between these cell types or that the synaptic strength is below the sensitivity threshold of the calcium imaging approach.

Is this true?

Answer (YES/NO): NO